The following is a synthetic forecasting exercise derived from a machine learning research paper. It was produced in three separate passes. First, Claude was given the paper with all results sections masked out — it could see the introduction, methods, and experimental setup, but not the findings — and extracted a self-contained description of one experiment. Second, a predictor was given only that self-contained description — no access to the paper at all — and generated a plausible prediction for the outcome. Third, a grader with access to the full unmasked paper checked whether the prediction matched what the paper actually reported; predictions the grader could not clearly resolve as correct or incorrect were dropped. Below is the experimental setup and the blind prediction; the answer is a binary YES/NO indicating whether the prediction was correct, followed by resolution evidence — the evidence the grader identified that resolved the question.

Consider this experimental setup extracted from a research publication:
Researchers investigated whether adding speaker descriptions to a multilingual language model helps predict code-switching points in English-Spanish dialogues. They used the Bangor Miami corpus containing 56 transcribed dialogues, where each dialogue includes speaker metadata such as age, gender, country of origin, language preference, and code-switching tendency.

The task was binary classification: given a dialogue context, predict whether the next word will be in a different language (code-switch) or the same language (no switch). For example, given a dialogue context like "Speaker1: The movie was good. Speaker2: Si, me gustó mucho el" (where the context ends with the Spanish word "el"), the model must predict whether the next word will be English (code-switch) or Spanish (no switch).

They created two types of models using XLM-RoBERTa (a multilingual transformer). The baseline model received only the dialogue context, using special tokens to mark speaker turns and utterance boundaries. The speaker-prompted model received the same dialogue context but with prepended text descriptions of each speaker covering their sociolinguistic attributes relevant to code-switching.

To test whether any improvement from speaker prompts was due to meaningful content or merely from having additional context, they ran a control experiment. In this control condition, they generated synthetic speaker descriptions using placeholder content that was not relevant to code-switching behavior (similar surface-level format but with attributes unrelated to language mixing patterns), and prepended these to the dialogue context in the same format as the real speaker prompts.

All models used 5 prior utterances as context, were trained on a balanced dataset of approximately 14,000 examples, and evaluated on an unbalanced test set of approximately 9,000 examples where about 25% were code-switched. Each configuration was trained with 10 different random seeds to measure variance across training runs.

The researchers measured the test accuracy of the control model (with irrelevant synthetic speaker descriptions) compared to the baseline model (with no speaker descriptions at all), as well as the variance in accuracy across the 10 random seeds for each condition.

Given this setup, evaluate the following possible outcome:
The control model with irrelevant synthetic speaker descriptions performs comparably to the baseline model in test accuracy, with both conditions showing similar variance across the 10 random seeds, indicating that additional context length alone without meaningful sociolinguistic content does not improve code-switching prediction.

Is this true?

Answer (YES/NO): NO